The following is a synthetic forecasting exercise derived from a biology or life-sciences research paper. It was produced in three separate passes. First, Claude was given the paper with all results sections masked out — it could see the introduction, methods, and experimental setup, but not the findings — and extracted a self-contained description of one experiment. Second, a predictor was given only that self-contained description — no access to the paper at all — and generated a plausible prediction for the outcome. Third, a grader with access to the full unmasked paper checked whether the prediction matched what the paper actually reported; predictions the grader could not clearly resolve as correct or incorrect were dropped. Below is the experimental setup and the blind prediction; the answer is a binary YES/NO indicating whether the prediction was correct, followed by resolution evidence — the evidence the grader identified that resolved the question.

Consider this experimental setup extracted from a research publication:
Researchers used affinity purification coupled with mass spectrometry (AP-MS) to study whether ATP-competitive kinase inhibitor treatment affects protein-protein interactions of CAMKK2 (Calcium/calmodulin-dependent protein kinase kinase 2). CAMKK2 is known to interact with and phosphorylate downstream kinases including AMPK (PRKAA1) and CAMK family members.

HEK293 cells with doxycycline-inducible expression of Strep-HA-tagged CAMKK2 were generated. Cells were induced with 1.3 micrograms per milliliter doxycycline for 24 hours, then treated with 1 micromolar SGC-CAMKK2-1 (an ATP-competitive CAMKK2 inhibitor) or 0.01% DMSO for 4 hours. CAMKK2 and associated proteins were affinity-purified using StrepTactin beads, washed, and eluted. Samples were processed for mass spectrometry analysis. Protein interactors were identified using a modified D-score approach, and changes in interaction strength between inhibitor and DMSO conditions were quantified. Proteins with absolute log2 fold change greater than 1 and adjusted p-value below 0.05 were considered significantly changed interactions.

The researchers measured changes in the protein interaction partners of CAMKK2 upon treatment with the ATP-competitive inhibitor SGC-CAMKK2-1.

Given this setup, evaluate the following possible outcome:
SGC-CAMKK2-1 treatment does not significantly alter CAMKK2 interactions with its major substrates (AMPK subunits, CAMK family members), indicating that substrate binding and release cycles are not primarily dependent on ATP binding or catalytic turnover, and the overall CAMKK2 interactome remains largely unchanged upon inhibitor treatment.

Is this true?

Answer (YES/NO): NO